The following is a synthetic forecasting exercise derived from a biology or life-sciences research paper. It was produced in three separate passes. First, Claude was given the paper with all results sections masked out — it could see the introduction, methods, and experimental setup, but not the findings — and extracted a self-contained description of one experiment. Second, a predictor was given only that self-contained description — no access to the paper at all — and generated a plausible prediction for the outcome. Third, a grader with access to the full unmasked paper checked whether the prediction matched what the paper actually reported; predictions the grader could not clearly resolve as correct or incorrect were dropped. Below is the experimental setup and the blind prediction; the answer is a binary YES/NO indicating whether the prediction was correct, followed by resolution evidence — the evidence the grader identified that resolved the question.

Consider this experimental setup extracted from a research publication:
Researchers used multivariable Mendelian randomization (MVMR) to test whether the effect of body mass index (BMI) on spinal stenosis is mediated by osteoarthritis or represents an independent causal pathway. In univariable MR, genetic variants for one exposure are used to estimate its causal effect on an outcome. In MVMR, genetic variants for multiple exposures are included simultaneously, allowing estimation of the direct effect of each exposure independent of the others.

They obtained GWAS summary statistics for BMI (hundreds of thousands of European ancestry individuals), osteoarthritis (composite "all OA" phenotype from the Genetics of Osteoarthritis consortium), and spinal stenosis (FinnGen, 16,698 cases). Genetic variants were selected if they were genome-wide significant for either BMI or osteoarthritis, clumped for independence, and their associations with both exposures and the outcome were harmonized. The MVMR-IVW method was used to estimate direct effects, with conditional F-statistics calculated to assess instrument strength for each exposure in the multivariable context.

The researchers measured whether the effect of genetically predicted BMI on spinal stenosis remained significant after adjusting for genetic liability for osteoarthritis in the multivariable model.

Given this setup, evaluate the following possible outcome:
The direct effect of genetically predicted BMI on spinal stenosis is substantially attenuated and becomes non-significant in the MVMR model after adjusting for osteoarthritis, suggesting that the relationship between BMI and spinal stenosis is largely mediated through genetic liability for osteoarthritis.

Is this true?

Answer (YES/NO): NO